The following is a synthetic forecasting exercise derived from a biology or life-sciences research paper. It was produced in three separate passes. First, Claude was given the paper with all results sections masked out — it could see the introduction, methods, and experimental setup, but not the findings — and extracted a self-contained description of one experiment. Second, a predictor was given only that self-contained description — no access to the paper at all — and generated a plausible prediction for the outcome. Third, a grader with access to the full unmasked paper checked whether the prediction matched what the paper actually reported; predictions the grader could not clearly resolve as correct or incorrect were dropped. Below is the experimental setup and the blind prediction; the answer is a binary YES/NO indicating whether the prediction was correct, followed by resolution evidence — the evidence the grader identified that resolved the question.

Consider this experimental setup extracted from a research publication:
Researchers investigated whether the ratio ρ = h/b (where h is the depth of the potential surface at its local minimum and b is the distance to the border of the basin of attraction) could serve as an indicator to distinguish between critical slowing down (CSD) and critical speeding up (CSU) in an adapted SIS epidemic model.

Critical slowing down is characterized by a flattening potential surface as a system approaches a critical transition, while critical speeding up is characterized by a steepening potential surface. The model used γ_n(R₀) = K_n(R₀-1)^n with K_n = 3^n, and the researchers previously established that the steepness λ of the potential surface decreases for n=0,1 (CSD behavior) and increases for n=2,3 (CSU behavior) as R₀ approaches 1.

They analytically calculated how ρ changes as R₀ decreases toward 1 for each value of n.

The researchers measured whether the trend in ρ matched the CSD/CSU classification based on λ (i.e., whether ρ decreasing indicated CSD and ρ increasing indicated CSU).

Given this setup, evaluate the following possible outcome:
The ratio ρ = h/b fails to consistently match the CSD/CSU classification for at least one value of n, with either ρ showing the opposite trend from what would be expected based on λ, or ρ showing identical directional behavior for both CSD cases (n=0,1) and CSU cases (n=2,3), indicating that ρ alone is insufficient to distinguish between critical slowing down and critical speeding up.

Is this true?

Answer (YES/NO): YES